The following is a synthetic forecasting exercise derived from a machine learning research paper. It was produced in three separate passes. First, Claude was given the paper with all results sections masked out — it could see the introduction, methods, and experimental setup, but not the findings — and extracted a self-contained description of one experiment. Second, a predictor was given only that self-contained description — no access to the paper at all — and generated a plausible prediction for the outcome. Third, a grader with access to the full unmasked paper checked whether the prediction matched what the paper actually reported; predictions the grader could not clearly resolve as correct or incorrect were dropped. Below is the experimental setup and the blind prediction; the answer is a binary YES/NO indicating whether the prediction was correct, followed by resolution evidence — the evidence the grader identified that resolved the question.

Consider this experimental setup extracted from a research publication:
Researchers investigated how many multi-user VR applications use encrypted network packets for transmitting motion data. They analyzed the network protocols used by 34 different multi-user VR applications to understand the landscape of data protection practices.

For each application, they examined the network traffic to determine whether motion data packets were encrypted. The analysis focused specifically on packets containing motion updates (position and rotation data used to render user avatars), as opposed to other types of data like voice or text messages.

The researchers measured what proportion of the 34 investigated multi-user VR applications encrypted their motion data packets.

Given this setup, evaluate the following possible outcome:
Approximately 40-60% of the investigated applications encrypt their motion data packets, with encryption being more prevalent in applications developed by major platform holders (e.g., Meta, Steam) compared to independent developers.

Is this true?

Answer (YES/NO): NO